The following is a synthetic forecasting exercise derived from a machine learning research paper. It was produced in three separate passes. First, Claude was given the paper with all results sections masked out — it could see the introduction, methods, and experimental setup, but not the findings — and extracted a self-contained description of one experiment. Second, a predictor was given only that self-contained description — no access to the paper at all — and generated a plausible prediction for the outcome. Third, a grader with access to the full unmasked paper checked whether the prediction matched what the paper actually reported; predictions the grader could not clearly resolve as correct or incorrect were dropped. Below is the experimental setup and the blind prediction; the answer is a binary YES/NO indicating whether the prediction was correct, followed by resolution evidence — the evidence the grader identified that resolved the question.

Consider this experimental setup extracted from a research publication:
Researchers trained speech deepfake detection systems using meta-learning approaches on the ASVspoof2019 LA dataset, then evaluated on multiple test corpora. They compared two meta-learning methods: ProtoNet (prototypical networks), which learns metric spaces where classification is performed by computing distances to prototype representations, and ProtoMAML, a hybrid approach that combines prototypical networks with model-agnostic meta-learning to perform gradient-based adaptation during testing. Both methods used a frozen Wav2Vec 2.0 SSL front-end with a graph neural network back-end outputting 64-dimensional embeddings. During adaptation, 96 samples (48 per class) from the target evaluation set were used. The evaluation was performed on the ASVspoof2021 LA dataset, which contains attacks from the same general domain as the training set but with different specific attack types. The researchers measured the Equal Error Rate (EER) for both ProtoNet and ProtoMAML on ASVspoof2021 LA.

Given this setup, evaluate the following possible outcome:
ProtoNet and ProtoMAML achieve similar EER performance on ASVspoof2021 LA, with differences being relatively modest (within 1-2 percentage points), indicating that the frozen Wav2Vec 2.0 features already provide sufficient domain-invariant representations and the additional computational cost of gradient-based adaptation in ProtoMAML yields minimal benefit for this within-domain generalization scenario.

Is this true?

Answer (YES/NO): NO